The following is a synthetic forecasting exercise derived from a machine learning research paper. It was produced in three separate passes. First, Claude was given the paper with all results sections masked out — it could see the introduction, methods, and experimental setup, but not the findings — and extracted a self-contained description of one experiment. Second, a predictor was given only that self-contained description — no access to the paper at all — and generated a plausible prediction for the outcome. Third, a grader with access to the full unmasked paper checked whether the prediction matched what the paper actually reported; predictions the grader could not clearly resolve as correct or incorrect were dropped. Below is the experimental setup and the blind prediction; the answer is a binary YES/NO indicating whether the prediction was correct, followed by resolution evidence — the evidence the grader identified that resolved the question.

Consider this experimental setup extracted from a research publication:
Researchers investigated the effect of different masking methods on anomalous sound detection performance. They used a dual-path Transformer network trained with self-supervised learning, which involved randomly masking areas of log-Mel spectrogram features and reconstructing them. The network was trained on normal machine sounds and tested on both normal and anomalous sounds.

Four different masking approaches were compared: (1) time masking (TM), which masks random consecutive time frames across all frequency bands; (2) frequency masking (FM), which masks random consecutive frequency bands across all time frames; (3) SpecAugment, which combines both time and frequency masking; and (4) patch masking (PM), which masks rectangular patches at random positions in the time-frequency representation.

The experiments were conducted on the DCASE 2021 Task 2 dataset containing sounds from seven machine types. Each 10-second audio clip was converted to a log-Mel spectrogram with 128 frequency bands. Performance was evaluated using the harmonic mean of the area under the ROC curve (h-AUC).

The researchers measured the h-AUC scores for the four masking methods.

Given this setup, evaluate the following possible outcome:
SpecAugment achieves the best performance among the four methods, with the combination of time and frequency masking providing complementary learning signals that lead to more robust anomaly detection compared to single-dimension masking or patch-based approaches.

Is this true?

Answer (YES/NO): NO